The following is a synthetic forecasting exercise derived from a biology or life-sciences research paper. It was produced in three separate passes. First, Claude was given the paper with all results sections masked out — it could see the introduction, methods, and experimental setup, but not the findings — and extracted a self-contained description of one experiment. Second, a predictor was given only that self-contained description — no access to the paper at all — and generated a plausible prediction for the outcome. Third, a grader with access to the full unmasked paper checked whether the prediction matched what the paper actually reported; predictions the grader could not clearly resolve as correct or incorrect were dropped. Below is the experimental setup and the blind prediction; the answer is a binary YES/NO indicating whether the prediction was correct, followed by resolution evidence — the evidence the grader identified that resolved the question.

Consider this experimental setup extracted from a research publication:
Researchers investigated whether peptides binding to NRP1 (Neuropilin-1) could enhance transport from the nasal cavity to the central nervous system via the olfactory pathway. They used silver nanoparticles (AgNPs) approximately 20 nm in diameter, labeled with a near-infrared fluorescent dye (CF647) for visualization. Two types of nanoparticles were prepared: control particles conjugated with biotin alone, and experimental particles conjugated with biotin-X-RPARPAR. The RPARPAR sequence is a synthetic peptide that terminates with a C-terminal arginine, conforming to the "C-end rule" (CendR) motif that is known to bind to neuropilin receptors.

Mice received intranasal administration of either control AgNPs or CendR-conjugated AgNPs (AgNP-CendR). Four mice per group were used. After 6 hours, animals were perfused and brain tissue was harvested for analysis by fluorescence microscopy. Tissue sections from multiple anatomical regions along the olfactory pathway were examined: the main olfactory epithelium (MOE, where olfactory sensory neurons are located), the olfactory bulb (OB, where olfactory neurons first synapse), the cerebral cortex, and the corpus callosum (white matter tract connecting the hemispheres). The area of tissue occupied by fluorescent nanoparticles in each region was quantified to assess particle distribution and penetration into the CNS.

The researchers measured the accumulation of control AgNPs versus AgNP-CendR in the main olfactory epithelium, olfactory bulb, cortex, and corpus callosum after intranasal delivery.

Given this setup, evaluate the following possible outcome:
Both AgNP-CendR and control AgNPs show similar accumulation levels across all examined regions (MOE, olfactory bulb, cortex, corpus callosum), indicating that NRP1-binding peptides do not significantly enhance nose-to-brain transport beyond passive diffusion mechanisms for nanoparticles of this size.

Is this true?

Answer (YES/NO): NO